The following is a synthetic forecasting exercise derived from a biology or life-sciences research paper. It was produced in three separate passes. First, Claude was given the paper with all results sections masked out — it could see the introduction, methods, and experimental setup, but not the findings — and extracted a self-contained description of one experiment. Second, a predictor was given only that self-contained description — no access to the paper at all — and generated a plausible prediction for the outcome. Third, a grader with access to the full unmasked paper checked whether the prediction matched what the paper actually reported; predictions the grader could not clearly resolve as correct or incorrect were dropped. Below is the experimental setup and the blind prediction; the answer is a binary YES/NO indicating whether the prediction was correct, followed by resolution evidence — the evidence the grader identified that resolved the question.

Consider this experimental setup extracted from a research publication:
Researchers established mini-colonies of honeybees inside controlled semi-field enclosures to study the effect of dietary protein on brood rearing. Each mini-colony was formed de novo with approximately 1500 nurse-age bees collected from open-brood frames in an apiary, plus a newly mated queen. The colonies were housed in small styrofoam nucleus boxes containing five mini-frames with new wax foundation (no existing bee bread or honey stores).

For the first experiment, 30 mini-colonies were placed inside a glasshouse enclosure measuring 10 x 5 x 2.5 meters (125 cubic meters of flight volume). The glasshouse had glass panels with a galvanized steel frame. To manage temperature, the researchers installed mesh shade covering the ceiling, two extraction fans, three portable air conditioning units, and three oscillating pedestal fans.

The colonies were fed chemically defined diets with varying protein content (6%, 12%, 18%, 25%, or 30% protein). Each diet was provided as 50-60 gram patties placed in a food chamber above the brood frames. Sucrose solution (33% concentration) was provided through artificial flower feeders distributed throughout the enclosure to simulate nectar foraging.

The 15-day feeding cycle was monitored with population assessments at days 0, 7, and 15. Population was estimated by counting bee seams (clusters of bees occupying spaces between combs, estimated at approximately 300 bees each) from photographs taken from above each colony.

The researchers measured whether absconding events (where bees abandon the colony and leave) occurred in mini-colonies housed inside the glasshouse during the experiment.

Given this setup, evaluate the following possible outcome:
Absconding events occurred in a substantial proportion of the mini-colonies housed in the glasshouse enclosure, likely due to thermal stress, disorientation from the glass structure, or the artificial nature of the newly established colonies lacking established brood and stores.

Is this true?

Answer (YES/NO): NO